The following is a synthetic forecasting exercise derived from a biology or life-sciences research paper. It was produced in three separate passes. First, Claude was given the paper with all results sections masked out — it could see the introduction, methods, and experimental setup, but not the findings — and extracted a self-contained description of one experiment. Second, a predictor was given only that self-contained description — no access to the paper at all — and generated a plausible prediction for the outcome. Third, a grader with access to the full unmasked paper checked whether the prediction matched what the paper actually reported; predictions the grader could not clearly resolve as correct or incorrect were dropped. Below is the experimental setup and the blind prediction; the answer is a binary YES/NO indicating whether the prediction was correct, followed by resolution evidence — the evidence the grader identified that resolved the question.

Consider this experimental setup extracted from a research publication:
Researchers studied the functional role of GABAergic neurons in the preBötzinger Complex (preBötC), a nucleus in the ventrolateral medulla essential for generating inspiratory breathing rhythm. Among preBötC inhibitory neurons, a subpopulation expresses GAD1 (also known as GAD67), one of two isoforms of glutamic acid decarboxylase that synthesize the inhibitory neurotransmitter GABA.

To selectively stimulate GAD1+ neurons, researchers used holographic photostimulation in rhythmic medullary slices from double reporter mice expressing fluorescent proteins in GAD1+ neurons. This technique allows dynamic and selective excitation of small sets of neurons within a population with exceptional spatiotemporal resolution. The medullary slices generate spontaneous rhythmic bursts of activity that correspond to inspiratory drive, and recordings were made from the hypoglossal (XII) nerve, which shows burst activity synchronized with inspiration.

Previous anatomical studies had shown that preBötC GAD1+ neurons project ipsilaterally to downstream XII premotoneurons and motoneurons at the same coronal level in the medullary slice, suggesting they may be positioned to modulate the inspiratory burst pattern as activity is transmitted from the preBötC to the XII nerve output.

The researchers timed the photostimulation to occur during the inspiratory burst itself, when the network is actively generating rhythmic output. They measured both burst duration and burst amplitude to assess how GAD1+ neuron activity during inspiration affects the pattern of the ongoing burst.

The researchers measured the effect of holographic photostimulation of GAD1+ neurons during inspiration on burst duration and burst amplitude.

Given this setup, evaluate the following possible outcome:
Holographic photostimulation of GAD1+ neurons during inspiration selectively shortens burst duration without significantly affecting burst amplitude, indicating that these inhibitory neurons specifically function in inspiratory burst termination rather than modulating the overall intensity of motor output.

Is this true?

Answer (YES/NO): NO